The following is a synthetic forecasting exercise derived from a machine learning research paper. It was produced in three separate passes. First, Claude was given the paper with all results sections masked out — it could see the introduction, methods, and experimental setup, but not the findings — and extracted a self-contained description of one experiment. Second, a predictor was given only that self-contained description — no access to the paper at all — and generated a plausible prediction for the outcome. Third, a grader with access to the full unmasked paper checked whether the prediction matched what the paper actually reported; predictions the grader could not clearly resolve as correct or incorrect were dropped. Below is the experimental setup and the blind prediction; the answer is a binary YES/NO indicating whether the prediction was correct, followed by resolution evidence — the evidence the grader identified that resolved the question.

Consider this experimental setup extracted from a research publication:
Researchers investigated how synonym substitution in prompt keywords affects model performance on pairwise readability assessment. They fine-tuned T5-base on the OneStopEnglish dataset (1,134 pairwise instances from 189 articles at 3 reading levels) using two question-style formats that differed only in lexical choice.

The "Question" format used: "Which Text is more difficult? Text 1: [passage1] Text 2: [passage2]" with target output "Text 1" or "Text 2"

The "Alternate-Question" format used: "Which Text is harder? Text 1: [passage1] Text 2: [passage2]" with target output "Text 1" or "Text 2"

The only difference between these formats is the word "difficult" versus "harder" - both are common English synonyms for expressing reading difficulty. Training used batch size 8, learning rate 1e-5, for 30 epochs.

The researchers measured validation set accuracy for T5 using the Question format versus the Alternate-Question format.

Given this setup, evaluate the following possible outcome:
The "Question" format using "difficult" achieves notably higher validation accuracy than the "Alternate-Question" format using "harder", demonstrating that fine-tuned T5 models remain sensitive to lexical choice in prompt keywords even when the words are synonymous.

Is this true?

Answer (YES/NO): NO